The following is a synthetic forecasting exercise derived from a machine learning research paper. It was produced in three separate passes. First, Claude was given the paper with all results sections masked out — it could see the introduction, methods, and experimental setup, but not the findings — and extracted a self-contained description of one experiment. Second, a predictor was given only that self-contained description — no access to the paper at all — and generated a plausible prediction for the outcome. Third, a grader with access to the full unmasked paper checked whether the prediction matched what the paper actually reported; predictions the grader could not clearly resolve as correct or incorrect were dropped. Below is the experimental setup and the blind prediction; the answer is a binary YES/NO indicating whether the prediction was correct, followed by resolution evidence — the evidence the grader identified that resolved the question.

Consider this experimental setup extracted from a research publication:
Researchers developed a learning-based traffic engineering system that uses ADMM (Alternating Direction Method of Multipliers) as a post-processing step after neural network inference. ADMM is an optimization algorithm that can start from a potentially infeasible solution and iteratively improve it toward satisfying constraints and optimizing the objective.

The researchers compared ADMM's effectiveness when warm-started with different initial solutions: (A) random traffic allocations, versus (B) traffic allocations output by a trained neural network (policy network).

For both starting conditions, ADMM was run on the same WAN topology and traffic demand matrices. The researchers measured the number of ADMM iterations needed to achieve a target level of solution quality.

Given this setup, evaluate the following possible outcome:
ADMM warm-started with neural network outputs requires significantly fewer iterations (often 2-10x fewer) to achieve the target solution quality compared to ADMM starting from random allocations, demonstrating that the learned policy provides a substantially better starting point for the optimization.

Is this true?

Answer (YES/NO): YES